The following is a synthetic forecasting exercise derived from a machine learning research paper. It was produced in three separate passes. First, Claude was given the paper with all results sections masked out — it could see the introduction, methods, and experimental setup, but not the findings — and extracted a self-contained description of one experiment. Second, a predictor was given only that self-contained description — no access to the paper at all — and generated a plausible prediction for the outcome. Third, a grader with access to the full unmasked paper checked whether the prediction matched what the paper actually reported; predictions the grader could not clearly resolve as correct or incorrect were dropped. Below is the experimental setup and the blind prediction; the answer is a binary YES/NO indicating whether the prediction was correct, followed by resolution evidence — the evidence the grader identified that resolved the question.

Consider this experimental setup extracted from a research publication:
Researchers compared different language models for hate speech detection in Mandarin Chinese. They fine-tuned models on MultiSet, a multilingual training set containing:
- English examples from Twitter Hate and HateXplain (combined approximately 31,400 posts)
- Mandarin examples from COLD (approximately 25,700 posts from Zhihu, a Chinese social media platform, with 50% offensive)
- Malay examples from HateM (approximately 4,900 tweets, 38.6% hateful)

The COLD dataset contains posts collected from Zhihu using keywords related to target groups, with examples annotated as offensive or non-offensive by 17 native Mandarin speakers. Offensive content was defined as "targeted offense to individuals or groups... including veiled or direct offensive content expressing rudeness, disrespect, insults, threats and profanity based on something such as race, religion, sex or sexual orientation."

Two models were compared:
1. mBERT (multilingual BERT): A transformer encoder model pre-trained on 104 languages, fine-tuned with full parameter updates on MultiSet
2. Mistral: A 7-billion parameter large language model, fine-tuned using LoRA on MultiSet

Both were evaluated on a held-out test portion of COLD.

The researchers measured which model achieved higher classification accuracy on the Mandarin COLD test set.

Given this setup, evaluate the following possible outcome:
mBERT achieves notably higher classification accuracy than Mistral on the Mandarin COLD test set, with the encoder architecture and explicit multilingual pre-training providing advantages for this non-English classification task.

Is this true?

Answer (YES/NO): NO